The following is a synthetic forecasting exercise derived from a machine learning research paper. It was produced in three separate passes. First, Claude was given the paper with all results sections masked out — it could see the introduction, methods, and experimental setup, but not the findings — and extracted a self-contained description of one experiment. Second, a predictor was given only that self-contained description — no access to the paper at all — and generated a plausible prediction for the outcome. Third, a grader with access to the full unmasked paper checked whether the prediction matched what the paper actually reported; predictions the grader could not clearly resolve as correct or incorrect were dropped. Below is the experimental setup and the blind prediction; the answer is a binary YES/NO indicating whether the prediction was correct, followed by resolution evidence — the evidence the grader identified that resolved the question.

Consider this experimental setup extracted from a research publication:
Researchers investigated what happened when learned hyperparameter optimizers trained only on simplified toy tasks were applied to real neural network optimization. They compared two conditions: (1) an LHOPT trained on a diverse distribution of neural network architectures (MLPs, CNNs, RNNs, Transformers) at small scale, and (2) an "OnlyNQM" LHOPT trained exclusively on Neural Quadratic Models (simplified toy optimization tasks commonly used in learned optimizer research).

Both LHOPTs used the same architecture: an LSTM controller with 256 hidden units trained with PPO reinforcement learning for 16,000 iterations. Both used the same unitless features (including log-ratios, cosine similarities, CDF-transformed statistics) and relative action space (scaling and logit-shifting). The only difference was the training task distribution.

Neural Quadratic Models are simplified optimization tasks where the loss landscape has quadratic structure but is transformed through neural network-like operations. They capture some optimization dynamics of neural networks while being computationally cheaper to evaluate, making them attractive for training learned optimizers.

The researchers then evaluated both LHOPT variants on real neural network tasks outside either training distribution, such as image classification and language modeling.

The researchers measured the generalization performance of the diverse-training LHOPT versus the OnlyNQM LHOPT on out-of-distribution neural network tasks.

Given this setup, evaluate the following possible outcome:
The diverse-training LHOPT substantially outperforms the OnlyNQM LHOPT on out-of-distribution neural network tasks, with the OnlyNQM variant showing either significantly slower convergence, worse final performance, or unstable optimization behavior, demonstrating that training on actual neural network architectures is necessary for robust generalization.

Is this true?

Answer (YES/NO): YES